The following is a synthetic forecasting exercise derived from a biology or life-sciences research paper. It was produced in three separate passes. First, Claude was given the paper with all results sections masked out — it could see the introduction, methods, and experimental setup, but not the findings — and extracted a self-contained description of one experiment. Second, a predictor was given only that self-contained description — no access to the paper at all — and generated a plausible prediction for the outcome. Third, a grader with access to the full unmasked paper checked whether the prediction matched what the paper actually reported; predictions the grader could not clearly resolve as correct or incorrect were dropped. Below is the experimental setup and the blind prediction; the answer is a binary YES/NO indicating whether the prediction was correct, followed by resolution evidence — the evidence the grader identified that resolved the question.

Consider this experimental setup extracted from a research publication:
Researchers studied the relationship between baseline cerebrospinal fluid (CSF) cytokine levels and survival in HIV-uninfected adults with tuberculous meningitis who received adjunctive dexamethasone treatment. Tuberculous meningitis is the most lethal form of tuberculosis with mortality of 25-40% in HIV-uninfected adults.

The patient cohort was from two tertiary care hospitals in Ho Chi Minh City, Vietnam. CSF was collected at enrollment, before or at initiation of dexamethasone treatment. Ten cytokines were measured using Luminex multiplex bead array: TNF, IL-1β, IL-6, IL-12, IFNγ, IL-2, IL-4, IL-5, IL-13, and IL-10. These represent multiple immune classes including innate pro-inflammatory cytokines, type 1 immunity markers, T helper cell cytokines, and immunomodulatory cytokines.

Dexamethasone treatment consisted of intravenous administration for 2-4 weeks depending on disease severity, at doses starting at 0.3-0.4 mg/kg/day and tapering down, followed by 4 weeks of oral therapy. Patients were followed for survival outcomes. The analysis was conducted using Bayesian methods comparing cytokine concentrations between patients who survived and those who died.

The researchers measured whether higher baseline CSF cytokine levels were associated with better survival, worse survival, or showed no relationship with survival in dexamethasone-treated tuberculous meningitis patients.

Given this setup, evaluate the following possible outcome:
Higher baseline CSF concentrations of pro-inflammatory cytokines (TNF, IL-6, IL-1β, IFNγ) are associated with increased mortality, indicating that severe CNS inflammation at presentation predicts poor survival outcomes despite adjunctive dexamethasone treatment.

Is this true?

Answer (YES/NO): NO